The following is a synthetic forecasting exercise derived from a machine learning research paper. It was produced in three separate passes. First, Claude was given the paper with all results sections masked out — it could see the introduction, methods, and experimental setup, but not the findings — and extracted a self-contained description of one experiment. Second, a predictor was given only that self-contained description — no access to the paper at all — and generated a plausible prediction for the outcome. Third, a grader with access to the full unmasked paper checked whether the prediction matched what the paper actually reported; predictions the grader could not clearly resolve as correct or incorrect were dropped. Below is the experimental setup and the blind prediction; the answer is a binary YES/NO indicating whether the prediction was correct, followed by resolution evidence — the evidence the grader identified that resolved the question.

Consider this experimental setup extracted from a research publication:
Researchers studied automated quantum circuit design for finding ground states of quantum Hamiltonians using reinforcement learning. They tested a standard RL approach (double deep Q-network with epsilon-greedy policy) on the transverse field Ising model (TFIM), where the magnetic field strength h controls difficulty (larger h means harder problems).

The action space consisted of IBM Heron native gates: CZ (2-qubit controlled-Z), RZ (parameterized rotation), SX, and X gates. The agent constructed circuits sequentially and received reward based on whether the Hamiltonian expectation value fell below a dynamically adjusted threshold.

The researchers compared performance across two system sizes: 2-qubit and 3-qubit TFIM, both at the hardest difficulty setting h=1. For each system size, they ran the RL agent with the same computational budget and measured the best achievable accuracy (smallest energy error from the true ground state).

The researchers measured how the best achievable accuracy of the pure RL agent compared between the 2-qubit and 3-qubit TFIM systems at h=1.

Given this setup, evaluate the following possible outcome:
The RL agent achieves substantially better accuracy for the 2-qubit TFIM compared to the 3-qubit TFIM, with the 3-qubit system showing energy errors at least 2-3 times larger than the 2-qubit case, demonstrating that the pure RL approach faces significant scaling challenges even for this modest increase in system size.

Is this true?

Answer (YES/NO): NO